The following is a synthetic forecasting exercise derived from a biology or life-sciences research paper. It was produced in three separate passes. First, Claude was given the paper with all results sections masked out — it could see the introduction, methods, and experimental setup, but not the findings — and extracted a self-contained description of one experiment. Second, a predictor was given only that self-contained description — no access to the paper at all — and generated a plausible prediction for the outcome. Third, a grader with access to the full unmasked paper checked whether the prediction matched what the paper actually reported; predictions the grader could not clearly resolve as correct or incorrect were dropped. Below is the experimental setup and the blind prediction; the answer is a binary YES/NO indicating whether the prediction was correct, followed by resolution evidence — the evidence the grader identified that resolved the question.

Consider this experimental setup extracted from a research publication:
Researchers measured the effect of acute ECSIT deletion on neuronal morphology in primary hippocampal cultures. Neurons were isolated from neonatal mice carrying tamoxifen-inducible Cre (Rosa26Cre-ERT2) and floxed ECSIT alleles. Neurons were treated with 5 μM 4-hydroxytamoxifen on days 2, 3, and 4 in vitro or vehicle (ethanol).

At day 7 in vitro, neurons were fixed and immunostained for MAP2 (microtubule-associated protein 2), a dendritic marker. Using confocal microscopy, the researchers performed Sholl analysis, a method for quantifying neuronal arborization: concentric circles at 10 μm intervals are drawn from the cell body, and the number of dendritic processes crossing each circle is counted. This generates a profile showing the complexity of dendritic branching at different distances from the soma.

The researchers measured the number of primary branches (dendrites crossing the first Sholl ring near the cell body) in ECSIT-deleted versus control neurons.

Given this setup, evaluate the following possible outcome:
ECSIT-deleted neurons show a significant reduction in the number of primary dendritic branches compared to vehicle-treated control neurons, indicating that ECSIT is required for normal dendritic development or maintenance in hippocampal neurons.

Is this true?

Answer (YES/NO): YES